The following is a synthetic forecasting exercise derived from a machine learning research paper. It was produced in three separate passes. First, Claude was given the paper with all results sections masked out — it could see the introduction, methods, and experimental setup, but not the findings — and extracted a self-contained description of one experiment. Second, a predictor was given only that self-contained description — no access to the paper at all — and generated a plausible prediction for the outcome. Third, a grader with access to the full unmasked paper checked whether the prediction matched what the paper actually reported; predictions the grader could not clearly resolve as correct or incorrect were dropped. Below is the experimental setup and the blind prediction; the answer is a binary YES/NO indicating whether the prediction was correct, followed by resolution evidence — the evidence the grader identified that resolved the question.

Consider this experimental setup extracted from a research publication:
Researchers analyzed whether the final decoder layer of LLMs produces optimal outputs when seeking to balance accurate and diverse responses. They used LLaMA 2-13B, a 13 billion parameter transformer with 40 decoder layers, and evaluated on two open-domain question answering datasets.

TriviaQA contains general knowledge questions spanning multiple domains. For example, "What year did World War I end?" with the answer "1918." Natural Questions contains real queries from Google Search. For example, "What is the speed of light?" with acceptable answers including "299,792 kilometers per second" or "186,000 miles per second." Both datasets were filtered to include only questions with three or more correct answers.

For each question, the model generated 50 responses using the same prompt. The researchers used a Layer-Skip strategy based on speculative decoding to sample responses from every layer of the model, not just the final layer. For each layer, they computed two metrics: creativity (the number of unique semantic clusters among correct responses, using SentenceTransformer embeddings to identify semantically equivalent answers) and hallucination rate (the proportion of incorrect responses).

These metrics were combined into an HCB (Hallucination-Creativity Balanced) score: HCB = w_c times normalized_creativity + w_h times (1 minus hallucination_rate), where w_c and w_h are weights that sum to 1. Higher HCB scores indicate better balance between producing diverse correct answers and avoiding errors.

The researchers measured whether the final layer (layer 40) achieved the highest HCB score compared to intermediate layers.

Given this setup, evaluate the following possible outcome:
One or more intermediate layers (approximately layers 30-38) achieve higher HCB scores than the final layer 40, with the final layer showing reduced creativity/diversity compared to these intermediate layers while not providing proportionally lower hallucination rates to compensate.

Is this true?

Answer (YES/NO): NO